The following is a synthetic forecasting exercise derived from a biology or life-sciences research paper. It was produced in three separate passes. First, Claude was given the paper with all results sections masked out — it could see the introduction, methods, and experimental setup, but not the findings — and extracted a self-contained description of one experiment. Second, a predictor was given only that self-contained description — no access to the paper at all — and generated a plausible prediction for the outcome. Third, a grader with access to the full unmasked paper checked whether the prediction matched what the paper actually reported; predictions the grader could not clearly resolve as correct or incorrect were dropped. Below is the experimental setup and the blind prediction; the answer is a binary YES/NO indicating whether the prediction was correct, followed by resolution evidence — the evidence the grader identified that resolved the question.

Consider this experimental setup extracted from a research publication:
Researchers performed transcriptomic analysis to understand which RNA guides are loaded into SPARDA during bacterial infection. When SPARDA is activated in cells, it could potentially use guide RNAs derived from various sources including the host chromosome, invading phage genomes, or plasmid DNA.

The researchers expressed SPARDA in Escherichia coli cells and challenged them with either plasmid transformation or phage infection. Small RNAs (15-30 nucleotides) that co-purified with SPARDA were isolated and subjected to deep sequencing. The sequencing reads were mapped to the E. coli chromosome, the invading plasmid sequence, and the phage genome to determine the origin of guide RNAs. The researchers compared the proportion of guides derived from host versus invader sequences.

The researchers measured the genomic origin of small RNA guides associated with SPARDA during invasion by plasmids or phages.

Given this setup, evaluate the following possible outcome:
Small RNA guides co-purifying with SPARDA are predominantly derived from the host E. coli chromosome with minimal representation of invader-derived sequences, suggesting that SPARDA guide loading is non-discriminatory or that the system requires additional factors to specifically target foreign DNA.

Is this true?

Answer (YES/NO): NO